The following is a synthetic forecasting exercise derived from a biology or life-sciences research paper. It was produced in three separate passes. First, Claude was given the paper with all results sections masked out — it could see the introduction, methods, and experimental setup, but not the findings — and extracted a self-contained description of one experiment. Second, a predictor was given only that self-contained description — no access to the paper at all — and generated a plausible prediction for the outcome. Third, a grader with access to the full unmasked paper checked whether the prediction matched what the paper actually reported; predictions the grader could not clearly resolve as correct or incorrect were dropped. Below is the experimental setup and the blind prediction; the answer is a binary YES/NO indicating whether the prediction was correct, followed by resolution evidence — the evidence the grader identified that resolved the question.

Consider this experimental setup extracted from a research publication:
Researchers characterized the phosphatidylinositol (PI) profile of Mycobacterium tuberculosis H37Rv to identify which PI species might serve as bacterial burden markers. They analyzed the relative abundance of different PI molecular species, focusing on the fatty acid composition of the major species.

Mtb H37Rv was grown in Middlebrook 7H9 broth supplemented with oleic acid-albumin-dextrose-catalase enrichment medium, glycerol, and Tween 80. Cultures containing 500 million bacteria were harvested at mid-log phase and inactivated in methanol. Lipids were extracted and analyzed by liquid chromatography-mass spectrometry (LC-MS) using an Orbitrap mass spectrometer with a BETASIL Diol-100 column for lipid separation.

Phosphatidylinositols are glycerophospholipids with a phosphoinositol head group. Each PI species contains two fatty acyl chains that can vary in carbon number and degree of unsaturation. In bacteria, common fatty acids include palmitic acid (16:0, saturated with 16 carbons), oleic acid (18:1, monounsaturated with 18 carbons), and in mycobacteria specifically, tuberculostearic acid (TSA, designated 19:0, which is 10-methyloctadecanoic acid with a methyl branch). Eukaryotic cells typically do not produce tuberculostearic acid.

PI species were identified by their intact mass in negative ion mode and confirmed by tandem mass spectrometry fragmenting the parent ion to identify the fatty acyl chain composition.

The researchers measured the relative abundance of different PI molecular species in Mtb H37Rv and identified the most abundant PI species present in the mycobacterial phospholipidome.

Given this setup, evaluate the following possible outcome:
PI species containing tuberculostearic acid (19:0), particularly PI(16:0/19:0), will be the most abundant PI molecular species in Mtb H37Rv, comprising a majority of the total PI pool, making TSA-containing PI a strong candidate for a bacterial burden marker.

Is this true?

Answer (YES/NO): YES